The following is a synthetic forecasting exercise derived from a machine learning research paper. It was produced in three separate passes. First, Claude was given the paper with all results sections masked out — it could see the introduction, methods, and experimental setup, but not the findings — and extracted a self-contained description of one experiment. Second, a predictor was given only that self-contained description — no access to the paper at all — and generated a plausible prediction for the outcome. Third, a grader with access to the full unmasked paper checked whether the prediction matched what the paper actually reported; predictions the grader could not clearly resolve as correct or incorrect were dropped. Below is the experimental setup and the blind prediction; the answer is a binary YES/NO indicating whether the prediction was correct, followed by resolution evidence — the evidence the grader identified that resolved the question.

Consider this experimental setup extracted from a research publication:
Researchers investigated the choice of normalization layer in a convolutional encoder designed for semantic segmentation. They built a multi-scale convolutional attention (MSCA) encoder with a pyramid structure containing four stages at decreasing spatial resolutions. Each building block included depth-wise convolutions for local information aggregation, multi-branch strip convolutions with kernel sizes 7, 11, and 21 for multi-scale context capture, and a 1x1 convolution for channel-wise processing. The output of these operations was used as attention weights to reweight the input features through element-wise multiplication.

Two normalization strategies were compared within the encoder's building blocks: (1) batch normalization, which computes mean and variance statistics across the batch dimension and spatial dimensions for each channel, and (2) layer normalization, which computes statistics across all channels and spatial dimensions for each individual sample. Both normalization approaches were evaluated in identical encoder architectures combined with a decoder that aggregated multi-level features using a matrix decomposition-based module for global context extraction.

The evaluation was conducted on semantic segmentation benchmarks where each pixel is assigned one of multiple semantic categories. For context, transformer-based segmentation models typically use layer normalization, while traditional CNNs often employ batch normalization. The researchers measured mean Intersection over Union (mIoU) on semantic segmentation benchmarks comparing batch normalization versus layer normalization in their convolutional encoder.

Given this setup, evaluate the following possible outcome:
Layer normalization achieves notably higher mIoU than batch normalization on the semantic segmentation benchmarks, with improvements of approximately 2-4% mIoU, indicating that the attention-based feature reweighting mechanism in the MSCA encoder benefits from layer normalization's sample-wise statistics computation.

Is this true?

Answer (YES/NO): NO